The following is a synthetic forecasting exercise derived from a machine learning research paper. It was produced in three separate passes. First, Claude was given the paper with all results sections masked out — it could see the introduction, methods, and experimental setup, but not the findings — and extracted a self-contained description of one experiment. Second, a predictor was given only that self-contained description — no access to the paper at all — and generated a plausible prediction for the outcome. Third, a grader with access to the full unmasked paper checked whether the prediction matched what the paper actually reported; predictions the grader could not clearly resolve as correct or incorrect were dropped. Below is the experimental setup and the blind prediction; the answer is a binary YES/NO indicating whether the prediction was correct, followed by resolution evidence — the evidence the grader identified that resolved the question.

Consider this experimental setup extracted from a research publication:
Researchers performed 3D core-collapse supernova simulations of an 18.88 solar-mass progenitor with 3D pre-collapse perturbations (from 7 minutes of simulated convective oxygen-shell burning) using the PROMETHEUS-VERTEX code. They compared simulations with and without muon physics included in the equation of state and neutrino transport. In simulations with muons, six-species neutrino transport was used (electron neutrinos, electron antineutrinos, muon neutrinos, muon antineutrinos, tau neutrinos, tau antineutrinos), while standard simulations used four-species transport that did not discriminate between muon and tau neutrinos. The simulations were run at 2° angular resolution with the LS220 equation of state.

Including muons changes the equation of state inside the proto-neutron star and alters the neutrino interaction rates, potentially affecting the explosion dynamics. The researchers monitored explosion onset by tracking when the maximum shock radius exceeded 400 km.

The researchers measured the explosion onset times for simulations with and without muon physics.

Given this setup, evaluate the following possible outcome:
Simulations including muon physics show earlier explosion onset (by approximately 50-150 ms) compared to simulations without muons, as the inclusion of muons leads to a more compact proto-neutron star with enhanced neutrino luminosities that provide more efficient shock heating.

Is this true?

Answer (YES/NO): YES